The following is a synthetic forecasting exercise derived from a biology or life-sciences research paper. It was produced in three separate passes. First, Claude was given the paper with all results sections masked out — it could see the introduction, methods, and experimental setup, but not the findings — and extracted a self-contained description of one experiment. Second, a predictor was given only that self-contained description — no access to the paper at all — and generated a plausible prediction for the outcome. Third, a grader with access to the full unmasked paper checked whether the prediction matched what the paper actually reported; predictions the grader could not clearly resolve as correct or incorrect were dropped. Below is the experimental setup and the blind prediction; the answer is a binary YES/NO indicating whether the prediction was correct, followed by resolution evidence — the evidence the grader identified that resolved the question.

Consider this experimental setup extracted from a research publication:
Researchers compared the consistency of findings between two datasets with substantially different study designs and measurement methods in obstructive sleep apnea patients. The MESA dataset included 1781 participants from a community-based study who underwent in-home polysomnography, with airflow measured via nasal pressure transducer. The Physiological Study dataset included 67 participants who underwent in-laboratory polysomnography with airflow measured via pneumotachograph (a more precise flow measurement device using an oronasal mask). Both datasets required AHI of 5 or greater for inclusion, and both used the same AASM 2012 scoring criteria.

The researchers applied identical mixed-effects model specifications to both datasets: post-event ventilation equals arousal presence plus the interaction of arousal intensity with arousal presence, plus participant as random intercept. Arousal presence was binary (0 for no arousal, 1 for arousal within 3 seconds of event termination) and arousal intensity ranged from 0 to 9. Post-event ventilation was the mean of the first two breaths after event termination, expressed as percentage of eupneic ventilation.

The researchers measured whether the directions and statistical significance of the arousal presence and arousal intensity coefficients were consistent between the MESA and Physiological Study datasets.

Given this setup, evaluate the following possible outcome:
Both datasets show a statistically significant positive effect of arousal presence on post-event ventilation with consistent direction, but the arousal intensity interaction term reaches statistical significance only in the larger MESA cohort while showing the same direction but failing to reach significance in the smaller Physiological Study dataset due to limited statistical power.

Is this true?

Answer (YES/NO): NO